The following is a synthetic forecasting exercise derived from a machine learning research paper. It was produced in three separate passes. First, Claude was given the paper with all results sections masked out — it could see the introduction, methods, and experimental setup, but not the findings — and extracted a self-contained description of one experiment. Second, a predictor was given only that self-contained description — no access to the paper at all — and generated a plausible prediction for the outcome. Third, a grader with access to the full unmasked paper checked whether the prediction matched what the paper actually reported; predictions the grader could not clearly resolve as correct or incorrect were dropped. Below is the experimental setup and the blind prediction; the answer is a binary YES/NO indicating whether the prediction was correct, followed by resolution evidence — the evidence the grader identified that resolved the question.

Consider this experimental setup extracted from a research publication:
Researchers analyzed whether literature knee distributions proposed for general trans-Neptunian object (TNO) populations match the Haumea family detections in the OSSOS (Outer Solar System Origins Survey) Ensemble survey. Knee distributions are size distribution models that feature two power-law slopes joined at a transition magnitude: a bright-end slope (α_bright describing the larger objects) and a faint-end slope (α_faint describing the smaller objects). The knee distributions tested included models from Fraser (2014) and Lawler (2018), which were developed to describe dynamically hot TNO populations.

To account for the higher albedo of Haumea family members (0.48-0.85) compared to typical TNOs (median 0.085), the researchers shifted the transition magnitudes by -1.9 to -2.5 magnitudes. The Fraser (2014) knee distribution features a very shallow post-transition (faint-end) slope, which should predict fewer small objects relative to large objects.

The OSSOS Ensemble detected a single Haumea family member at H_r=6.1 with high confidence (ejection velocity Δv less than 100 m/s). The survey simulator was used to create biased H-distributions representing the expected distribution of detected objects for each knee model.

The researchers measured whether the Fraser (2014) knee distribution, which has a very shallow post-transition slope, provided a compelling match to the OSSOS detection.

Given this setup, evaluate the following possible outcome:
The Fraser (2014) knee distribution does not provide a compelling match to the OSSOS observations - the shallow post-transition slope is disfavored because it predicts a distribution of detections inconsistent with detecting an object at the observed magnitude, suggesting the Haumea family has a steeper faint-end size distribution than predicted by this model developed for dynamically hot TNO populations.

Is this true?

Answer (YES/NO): NO